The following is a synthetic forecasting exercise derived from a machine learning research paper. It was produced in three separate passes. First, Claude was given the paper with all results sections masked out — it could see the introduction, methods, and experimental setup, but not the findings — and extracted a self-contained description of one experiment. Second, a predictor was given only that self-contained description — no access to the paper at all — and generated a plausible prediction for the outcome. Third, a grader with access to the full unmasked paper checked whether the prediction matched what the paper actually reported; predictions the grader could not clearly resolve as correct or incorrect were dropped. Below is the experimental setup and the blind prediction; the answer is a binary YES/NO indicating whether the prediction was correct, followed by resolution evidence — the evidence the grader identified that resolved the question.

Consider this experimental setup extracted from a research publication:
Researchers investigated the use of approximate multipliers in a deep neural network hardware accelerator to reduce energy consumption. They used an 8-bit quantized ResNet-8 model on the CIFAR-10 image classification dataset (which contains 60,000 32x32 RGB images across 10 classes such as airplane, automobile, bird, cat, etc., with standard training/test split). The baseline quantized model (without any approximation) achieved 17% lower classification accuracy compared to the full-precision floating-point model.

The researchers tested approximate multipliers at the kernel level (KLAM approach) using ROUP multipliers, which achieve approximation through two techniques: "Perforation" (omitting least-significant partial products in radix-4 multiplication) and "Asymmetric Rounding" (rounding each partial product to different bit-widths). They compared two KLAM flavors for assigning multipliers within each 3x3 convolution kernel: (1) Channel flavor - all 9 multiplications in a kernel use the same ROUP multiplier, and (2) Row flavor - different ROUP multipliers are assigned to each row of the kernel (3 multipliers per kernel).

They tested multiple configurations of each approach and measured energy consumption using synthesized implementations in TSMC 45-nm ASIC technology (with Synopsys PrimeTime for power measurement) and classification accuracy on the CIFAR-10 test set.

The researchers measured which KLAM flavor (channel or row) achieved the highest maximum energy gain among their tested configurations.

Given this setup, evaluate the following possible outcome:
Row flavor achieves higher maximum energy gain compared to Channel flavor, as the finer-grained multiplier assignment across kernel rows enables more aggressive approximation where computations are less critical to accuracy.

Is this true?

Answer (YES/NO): NO